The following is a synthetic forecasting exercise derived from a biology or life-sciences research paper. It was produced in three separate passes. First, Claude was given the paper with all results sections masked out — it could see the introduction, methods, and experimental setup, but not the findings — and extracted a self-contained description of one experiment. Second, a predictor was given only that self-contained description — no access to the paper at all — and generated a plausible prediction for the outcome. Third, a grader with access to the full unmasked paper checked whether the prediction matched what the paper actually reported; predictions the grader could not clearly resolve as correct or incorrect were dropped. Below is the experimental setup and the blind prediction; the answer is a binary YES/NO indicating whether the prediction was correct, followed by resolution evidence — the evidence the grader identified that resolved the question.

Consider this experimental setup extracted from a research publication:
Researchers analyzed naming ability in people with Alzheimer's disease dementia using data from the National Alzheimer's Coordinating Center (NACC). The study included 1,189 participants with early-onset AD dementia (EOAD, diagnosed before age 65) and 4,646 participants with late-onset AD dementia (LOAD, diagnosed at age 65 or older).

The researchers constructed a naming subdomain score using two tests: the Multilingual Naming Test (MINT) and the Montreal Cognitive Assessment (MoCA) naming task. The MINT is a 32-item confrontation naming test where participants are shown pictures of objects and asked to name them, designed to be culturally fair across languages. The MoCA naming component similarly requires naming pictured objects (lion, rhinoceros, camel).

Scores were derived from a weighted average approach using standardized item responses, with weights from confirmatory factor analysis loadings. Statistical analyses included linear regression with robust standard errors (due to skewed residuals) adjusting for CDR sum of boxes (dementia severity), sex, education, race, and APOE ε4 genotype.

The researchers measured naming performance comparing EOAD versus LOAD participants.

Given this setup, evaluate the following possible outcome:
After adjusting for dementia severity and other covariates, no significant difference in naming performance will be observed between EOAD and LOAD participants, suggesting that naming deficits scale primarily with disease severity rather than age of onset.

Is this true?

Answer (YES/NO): NO